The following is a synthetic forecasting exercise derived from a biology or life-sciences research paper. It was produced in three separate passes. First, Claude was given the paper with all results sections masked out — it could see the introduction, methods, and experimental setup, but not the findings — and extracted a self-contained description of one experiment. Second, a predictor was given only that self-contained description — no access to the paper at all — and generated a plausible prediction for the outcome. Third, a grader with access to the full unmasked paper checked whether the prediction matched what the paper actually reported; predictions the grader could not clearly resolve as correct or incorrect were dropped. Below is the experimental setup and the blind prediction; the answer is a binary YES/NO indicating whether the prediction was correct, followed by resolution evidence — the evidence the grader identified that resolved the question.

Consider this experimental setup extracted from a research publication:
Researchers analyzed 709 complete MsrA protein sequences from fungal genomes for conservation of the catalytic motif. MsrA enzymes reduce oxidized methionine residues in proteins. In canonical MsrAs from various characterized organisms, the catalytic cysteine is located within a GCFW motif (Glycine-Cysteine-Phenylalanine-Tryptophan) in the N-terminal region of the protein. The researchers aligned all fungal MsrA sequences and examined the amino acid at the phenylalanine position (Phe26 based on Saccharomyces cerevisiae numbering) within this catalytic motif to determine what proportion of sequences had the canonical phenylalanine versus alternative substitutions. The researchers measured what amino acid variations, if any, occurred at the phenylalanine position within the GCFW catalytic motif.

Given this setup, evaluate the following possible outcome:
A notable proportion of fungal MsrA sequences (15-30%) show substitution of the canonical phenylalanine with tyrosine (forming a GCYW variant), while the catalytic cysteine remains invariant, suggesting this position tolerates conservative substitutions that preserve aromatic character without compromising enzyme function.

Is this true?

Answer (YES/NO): NO